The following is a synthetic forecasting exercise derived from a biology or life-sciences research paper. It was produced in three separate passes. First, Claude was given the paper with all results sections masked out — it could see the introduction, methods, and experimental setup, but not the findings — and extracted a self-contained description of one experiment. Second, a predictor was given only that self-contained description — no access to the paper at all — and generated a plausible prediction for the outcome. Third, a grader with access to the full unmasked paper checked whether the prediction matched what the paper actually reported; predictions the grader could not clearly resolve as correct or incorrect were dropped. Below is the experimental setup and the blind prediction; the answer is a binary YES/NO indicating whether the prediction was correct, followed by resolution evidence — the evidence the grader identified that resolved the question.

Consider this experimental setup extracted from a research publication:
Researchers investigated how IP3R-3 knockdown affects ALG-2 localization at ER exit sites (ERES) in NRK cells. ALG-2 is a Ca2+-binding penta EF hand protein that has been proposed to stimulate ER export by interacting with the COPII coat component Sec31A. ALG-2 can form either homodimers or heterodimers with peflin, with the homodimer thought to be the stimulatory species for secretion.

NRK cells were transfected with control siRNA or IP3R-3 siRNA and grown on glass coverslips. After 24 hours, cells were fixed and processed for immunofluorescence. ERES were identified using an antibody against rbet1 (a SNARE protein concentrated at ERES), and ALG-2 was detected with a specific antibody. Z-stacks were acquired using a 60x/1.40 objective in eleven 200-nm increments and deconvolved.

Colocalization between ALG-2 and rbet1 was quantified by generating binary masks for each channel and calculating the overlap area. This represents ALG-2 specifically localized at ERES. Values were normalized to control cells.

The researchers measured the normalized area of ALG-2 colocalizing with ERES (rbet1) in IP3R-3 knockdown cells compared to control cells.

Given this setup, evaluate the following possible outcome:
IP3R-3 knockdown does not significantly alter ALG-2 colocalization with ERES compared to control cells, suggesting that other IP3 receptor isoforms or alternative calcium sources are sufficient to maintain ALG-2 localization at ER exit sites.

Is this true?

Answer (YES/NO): NO